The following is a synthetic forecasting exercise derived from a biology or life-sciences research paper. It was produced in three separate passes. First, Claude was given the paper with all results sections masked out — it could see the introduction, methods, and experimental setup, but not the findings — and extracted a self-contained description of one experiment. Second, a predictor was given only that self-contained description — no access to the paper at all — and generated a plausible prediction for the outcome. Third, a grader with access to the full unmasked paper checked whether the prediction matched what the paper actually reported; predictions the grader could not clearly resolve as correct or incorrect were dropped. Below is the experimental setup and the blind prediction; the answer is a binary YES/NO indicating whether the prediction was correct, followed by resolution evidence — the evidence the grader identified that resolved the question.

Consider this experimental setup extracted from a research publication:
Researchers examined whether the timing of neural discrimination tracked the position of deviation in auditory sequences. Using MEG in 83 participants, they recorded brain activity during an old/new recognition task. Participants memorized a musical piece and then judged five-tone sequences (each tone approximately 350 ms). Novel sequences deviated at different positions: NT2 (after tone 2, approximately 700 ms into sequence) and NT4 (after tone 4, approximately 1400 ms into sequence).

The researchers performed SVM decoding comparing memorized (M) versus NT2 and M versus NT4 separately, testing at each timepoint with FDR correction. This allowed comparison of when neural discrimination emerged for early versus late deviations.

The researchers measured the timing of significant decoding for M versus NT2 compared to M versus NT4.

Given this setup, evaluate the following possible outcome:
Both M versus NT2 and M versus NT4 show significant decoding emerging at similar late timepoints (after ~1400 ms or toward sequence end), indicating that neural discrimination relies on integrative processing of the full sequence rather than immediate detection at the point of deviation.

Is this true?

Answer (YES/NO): NO